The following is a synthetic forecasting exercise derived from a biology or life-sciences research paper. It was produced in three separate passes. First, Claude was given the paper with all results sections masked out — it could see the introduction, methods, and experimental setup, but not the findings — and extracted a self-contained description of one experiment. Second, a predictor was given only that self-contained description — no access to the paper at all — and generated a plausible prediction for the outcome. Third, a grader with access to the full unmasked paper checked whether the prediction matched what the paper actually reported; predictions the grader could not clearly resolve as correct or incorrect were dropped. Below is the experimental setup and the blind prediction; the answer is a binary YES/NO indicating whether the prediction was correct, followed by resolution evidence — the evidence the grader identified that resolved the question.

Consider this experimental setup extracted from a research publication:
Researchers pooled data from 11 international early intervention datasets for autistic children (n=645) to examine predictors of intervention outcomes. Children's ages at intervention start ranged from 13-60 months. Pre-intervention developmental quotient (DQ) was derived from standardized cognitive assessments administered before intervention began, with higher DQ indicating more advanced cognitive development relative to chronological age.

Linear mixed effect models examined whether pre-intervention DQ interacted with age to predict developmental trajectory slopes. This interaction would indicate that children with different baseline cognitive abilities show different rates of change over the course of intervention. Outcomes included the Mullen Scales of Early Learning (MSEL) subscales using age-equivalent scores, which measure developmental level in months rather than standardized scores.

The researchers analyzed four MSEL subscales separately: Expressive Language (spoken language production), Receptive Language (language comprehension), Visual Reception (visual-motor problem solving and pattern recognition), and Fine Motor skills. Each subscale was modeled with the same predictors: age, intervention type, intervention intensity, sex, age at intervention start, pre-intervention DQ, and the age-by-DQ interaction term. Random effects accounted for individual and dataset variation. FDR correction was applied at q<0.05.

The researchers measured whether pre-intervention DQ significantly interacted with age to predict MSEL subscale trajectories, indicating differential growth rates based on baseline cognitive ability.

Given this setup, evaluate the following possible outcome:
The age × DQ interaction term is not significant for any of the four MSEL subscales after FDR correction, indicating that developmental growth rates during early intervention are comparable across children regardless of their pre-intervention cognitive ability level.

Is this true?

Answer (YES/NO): NO